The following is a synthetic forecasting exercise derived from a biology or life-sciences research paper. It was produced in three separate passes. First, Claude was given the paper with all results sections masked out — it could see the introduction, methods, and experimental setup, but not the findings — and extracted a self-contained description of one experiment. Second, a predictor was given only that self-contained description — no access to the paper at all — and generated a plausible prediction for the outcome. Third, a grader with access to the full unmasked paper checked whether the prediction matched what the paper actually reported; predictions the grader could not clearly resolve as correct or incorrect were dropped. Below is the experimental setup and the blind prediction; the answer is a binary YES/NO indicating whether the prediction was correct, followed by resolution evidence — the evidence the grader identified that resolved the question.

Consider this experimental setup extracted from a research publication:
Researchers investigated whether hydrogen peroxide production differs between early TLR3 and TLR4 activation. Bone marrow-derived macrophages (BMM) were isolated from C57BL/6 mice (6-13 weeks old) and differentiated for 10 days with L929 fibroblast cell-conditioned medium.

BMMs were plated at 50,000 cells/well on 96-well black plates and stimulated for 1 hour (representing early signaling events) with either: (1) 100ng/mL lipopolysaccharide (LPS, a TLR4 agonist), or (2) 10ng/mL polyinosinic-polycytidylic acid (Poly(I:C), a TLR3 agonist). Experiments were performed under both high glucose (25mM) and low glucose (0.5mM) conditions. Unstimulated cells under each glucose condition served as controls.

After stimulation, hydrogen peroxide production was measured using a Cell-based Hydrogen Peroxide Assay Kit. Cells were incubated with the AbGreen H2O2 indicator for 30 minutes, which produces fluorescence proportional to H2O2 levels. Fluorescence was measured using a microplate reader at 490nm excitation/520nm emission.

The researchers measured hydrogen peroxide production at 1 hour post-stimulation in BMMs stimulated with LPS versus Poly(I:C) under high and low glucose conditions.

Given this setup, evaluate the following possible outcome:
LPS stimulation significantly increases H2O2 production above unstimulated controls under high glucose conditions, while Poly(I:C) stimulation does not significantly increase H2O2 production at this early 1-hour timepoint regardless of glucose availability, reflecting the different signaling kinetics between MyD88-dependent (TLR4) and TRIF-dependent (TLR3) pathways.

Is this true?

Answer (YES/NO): NO